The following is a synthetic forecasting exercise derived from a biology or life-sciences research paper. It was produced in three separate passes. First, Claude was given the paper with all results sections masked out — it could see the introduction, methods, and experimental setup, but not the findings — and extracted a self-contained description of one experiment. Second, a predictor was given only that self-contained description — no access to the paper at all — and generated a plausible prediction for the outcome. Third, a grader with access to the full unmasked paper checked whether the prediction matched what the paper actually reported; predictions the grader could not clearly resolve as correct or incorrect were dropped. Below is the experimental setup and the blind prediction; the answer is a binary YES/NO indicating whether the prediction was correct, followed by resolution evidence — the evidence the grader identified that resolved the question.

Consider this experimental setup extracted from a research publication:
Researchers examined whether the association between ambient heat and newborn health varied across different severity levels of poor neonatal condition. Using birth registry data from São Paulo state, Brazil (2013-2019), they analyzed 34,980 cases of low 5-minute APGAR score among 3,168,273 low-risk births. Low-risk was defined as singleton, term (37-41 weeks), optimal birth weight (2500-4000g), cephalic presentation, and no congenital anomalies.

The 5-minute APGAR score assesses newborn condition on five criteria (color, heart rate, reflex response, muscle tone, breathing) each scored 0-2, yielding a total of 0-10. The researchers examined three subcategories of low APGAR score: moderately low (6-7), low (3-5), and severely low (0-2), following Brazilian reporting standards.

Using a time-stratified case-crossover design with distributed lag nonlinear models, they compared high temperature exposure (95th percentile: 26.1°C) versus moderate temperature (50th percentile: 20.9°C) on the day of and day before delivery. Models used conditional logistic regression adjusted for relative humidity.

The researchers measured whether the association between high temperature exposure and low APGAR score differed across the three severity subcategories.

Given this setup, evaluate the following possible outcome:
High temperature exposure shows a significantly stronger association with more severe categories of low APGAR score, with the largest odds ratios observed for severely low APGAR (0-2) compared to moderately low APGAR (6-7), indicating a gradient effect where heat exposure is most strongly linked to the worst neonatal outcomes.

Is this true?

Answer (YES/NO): NO